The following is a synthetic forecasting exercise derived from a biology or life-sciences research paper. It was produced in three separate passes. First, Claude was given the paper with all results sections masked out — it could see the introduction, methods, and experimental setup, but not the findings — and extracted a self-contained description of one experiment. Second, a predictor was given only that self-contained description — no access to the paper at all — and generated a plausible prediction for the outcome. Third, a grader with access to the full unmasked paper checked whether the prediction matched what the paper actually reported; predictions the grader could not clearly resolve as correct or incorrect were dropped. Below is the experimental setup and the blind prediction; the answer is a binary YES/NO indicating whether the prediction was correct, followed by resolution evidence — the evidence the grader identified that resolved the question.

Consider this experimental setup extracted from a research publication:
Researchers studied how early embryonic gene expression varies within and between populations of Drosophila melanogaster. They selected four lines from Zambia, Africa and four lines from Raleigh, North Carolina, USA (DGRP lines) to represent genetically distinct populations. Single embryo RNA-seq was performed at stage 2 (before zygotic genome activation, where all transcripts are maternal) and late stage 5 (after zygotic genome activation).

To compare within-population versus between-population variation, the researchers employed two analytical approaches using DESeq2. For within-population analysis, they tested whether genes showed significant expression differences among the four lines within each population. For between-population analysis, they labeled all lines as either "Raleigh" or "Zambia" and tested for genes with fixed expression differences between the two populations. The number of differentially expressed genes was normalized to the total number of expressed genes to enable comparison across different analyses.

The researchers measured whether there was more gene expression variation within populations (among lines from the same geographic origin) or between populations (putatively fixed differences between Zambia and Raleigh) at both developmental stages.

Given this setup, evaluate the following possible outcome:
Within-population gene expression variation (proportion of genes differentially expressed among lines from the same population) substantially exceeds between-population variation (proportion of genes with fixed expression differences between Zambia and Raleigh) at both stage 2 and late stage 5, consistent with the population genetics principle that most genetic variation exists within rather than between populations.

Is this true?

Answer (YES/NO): YES